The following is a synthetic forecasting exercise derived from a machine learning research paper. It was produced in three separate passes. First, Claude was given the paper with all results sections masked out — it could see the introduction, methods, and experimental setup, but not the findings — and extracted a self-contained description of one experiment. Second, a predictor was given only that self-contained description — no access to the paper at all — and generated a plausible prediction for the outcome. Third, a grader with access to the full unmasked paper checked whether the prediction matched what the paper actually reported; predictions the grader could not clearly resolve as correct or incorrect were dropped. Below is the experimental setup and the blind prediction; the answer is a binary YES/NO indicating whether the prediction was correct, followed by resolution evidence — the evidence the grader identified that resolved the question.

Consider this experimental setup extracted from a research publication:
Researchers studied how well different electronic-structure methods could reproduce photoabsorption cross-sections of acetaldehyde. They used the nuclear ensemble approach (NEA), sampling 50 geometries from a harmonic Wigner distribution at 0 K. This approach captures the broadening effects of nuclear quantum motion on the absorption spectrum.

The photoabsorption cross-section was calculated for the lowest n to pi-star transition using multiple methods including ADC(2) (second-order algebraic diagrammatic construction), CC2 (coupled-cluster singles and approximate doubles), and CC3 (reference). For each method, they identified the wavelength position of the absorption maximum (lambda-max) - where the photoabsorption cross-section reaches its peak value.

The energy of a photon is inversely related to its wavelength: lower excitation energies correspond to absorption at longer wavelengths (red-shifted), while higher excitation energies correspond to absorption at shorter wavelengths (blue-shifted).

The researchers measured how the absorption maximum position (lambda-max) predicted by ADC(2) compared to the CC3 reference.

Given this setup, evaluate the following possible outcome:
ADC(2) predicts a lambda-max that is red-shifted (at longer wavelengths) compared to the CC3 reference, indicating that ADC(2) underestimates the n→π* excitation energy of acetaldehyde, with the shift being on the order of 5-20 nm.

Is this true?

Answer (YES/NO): YES